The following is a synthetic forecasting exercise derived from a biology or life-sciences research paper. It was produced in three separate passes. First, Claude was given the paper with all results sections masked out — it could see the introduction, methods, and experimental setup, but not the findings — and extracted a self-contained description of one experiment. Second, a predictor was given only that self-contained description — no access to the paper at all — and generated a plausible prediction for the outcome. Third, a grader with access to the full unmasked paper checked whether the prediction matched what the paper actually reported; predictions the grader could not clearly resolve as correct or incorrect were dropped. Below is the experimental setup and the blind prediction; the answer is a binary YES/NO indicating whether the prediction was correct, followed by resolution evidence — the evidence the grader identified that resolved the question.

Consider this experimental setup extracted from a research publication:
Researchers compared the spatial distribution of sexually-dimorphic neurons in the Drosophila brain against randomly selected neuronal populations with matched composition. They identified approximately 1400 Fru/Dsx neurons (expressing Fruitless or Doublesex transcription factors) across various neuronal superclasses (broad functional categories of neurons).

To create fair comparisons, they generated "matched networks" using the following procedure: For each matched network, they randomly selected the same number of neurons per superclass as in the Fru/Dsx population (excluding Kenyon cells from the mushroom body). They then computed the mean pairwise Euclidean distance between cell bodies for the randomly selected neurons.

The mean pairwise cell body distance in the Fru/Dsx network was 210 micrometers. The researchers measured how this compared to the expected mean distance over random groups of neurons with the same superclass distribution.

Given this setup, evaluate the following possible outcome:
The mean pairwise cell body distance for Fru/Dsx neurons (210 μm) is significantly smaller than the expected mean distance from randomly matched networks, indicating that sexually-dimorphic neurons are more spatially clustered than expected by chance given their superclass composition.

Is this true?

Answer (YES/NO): NO